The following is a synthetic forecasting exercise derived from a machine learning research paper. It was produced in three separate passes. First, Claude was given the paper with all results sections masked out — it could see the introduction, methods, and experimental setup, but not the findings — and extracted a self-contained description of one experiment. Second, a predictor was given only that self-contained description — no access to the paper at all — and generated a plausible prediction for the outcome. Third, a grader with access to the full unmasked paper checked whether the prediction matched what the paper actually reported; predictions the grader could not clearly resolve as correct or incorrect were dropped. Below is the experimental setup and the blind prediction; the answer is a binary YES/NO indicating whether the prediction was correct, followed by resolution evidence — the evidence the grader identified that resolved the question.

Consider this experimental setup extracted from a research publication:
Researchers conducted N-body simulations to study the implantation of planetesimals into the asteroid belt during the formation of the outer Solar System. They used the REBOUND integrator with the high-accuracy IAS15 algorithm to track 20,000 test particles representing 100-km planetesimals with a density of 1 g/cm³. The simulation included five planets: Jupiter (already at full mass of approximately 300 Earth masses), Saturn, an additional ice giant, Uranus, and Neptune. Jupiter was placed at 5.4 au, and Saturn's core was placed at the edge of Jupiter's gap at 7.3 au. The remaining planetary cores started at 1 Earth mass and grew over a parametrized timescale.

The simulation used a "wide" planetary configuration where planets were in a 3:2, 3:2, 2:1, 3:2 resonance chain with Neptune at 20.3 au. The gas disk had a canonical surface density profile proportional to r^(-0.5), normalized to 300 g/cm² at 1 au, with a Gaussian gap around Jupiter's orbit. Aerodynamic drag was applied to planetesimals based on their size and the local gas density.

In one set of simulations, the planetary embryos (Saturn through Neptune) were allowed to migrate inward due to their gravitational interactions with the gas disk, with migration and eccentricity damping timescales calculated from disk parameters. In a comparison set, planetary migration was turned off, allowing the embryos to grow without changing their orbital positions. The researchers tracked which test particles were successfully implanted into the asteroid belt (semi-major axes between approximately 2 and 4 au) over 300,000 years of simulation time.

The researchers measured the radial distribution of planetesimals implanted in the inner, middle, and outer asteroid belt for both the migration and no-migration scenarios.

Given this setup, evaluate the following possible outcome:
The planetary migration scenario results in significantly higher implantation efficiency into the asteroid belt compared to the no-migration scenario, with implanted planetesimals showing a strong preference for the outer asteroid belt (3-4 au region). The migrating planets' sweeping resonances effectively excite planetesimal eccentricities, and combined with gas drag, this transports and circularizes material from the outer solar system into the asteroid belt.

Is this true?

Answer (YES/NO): NO